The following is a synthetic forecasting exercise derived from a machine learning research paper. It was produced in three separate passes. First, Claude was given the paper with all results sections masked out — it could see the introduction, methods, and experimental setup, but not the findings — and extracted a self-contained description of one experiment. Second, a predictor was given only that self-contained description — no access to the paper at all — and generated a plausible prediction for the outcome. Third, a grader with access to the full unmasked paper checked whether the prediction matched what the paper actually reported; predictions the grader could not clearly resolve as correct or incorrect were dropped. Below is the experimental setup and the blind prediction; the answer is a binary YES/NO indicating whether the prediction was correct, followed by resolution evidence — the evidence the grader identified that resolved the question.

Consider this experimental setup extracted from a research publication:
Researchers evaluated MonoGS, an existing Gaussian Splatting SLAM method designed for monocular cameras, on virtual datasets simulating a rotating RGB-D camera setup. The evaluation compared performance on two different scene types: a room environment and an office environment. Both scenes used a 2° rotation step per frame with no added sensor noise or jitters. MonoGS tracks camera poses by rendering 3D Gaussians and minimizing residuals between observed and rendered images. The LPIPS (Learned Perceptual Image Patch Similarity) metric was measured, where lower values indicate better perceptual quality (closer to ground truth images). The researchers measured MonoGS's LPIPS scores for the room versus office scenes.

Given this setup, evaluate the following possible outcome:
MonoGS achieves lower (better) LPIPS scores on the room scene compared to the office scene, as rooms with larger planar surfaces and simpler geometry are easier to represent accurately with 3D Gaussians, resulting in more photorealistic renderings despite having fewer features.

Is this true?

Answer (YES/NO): YES